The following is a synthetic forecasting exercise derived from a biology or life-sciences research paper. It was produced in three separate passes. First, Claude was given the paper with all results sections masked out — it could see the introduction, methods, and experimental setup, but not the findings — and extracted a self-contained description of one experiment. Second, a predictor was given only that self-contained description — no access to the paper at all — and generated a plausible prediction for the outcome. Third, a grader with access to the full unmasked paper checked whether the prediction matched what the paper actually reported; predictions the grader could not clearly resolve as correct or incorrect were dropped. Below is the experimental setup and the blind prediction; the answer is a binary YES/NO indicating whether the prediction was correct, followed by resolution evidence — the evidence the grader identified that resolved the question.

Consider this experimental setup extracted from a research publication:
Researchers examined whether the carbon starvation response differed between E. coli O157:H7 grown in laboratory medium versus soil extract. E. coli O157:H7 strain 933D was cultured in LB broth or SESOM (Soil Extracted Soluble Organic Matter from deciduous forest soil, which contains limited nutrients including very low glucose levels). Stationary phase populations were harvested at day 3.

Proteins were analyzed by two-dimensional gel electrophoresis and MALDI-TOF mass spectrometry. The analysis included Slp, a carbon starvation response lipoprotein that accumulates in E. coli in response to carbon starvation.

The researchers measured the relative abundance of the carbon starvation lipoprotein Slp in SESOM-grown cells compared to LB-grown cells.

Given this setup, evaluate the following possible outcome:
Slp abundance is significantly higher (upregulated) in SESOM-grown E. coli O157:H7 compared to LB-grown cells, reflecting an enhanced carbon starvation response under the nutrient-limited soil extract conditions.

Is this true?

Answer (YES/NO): NO